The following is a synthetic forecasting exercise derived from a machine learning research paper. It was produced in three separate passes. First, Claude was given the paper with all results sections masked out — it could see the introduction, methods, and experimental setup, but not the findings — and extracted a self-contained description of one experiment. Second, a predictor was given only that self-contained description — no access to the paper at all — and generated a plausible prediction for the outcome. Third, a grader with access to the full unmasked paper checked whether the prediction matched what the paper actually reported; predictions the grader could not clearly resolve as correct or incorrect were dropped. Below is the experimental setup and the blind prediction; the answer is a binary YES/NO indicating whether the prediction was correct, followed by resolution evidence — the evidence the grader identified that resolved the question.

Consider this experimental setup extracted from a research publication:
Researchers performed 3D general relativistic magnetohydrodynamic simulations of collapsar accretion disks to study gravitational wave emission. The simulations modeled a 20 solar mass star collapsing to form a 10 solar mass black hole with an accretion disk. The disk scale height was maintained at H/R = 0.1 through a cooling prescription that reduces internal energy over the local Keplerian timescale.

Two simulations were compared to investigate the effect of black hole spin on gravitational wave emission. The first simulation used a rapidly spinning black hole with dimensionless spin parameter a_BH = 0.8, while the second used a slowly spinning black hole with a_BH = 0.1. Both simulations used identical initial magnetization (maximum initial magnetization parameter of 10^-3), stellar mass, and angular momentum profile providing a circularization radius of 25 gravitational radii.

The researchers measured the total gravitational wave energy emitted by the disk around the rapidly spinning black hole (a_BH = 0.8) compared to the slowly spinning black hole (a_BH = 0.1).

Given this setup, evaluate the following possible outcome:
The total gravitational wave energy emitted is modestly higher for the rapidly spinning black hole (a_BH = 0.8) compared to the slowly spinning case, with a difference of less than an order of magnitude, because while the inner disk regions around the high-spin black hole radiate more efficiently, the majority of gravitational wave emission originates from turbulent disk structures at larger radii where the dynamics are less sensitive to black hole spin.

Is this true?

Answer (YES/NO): NO